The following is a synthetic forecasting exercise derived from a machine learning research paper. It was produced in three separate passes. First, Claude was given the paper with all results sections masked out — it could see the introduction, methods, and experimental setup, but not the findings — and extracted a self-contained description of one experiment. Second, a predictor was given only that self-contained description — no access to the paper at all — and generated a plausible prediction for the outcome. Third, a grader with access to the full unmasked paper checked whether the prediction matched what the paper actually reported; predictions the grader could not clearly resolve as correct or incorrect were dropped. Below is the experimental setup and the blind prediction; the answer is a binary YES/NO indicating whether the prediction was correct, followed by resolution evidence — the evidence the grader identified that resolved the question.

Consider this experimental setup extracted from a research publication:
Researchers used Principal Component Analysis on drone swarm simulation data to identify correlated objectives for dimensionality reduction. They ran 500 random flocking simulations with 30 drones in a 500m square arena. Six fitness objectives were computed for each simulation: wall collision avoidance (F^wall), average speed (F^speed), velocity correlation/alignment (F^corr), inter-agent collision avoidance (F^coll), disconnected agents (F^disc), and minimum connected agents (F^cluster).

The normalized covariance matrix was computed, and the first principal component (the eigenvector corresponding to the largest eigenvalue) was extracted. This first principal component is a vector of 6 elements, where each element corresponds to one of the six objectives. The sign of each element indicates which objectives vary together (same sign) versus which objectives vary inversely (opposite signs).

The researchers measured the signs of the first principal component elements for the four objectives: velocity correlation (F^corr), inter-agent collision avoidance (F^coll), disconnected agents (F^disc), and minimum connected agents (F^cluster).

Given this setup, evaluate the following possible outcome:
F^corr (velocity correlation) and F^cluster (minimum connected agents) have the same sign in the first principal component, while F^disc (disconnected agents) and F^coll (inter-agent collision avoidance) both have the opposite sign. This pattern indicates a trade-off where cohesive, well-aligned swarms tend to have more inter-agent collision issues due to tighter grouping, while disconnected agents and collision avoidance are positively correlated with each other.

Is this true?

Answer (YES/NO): NO